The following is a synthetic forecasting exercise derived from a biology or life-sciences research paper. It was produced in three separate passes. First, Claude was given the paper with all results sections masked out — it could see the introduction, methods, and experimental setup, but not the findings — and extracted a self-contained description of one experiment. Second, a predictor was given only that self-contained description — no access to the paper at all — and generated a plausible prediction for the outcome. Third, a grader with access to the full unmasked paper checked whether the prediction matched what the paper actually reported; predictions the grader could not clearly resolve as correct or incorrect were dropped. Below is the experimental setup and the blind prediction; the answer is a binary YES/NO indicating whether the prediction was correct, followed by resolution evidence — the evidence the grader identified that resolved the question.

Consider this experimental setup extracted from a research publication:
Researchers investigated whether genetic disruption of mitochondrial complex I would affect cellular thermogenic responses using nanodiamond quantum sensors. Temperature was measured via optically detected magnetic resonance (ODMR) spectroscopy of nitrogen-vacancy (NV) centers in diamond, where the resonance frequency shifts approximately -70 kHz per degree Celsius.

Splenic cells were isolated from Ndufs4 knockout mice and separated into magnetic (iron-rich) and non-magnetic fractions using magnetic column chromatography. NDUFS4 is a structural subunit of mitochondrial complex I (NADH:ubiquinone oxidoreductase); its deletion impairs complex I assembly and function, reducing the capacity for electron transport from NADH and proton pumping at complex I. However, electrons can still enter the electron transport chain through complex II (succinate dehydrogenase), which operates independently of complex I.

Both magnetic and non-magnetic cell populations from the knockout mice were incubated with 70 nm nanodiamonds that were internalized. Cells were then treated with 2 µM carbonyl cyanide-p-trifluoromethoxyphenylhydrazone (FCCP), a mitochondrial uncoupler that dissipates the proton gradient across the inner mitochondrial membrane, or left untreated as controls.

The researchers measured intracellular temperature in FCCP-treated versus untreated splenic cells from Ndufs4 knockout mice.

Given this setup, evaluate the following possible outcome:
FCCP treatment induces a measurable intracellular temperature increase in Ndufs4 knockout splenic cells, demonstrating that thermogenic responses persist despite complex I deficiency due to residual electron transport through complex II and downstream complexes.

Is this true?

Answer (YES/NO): YES